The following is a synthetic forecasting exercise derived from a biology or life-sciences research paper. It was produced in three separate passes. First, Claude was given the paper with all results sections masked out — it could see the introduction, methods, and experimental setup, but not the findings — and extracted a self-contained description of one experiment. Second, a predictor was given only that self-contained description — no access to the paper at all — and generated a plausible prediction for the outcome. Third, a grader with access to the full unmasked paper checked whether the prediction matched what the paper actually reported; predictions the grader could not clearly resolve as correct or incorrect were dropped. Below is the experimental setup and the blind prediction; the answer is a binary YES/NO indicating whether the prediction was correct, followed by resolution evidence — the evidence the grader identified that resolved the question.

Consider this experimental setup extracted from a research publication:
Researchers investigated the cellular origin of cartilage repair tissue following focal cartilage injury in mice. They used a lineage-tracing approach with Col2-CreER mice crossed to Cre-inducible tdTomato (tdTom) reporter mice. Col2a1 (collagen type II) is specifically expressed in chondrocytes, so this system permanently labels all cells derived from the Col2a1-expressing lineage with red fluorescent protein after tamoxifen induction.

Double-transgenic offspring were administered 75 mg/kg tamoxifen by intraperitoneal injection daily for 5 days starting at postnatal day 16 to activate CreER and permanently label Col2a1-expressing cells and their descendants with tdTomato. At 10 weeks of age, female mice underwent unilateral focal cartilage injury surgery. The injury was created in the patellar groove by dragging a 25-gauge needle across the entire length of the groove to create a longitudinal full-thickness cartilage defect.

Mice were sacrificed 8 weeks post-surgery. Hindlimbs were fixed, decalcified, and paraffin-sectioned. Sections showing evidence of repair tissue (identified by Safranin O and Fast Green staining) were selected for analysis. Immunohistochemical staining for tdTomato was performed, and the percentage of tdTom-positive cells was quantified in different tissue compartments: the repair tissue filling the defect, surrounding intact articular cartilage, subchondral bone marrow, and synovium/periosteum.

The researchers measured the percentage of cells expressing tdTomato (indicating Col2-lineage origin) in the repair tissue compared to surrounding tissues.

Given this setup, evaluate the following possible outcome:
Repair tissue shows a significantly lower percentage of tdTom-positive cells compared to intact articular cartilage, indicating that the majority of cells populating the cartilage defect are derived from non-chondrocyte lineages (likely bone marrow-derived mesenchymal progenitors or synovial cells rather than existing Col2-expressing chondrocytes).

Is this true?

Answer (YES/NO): NO